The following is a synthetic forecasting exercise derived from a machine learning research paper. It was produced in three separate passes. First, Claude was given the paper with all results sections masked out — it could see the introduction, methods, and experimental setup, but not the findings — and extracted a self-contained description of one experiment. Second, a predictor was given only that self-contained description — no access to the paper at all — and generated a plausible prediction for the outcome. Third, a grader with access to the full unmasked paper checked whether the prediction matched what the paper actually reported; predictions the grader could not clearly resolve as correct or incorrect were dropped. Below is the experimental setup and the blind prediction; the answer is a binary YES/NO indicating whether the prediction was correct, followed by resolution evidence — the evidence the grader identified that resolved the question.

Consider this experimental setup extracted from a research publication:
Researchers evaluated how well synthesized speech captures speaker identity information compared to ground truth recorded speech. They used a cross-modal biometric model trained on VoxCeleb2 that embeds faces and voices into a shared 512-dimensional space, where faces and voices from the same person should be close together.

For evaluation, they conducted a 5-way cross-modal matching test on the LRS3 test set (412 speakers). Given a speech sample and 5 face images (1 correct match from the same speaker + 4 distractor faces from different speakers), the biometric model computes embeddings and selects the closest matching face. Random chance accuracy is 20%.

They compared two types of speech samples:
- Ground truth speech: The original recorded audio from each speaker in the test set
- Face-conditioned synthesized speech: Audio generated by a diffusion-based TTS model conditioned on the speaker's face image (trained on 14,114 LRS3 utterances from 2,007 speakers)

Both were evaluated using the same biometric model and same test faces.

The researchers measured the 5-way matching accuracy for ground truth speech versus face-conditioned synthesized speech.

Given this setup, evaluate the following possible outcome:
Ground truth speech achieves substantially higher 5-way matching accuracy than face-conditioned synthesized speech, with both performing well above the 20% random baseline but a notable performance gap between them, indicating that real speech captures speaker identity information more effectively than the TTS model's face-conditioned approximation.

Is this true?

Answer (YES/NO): YES